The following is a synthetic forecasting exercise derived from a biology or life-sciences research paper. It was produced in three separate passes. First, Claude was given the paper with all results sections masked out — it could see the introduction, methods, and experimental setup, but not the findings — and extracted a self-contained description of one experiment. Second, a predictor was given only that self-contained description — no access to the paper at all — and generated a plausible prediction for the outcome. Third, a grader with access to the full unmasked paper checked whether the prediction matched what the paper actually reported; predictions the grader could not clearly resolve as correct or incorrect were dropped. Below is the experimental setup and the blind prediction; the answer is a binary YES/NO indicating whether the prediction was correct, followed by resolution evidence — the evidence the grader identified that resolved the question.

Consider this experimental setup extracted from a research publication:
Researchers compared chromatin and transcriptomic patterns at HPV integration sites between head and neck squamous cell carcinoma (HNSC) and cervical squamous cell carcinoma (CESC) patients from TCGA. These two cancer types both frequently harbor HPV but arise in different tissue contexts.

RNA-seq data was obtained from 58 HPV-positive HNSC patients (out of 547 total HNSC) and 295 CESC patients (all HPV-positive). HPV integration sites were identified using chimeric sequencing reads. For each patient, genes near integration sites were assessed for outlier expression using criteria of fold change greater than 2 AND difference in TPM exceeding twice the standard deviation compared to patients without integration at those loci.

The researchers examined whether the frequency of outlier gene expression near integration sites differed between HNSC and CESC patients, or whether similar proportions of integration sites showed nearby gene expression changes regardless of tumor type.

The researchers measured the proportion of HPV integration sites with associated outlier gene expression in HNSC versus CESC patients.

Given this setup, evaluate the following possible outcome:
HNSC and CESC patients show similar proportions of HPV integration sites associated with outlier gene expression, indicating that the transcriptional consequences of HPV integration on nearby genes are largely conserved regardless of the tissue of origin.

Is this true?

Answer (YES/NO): NO